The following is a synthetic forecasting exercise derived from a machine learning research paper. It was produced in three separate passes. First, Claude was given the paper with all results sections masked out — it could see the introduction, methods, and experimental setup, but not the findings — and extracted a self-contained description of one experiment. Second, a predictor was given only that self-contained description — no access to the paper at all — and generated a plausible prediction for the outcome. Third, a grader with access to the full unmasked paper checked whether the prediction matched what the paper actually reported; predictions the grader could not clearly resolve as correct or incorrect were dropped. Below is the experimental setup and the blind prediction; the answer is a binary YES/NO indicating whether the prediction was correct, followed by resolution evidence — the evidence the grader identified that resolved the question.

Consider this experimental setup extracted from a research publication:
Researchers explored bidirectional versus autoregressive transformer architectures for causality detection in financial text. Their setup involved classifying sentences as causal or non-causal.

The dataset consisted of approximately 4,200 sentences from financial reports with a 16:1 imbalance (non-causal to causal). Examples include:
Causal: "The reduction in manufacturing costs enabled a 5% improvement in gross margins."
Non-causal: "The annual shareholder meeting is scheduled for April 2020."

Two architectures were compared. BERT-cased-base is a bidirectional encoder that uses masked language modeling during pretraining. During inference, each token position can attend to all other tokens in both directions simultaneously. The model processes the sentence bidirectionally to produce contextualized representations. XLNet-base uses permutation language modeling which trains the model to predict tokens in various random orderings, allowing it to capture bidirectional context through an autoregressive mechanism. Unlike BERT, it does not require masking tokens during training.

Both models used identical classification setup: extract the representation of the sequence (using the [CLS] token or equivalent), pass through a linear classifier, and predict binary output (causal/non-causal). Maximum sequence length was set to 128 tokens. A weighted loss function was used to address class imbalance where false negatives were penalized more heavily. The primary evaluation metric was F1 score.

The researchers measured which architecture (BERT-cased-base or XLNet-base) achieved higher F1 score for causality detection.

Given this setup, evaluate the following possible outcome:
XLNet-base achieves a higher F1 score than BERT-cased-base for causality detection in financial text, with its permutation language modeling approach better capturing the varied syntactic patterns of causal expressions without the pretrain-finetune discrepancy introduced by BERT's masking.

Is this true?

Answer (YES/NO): YES